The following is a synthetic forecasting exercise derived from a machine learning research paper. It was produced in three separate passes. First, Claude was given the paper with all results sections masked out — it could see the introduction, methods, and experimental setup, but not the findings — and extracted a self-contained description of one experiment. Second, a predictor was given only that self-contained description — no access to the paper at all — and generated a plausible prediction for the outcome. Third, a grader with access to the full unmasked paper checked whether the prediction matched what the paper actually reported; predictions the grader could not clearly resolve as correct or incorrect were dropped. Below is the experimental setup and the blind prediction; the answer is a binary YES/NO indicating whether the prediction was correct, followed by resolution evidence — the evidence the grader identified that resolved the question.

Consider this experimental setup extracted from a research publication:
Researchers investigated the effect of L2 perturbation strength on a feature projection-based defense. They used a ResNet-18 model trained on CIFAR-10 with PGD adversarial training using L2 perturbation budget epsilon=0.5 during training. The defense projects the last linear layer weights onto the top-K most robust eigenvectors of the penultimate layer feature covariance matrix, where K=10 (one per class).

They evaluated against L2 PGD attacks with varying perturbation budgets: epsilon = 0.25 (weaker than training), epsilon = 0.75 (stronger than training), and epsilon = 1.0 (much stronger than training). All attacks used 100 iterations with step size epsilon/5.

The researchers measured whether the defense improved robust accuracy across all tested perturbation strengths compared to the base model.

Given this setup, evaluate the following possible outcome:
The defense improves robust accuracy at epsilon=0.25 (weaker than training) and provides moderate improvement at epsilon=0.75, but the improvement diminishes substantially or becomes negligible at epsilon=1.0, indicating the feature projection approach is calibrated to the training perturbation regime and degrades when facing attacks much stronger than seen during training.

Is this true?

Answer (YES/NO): NO